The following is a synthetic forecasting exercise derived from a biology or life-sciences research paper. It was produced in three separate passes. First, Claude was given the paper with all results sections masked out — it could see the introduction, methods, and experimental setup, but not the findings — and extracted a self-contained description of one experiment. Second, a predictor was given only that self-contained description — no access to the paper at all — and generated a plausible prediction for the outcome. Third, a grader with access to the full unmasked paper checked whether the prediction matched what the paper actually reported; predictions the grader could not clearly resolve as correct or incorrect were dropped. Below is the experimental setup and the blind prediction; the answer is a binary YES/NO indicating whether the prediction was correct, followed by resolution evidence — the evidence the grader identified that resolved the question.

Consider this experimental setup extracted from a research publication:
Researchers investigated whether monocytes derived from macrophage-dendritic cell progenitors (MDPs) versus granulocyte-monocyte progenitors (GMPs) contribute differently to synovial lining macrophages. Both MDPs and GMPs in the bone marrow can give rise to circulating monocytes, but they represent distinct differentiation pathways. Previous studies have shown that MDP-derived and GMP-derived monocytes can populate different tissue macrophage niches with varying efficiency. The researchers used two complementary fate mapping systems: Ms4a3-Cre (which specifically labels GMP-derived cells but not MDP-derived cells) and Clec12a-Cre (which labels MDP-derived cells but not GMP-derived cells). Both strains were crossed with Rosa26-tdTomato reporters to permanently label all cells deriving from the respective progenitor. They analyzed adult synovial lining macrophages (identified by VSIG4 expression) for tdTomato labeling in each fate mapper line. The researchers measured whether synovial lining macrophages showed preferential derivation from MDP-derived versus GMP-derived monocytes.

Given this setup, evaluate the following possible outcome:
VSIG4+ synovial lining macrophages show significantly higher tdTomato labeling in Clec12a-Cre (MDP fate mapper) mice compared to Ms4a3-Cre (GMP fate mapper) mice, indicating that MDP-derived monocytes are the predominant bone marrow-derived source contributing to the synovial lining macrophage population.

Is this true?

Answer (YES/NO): NO